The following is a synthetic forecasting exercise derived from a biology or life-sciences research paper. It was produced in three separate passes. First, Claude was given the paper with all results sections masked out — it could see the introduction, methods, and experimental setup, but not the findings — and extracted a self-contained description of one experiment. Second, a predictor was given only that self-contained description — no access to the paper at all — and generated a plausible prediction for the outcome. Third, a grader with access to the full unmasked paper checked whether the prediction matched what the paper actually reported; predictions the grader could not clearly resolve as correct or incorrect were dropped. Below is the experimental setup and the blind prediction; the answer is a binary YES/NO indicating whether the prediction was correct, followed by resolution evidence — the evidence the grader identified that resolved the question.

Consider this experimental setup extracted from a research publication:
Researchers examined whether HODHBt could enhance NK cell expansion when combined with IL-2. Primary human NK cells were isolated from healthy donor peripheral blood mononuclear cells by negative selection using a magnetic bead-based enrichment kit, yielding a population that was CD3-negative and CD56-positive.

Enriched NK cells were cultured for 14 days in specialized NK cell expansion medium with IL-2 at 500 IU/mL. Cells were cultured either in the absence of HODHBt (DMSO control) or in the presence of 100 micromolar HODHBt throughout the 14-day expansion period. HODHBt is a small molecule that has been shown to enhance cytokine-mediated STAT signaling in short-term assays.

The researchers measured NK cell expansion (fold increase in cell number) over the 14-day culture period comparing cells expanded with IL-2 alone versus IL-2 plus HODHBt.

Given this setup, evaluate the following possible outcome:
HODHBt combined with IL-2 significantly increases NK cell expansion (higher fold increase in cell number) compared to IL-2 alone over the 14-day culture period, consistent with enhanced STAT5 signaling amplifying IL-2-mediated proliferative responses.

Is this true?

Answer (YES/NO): NO